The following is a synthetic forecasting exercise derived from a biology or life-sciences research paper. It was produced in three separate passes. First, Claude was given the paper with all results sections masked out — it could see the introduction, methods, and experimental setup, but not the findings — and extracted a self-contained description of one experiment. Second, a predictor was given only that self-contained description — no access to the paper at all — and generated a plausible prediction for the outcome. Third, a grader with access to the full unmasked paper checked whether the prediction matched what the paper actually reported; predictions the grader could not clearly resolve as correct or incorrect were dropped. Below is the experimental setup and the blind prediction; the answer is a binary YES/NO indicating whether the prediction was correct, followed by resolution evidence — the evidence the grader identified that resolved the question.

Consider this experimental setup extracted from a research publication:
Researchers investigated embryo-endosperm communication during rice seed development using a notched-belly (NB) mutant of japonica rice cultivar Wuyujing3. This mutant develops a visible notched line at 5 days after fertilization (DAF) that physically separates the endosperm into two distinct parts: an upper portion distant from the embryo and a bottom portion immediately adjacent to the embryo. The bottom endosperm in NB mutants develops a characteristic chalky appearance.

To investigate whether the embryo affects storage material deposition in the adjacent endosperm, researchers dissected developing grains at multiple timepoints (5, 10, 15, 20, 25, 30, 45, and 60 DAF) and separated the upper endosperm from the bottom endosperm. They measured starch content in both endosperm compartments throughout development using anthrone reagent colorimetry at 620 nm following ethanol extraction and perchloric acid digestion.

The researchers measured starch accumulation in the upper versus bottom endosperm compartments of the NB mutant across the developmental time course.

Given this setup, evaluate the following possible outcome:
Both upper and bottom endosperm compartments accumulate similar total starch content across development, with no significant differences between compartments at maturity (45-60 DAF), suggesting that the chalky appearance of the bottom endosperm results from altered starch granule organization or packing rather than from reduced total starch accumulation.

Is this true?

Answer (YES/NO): NO